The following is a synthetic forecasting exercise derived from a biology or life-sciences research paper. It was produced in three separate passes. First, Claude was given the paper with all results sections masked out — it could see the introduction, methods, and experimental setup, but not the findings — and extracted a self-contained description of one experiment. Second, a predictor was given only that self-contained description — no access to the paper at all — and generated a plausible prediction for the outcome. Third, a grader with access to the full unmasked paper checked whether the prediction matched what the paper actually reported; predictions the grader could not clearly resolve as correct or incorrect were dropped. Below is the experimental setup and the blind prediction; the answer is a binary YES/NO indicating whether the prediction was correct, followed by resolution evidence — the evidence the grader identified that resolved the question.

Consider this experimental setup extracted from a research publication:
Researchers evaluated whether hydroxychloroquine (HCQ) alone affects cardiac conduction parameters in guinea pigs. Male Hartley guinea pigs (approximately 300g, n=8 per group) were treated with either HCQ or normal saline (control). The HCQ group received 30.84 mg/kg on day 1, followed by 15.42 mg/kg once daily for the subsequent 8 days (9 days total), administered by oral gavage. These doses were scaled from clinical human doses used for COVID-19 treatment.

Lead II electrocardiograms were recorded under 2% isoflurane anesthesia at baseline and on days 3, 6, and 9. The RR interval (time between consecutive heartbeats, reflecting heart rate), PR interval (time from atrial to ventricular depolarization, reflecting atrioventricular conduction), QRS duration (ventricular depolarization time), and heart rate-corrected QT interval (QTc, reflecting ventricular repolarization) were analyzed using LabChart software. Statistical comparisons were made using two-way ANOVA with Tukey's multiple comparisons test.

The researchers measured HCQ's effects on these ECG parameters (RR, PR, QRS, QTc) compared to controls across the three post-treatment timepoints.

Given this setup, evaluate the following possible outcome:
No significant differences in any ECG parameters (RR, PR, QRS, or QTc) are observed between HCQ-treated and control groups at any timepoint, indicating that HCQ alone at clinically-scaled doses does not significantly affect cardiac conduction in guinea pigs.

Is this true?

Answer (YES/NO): YES